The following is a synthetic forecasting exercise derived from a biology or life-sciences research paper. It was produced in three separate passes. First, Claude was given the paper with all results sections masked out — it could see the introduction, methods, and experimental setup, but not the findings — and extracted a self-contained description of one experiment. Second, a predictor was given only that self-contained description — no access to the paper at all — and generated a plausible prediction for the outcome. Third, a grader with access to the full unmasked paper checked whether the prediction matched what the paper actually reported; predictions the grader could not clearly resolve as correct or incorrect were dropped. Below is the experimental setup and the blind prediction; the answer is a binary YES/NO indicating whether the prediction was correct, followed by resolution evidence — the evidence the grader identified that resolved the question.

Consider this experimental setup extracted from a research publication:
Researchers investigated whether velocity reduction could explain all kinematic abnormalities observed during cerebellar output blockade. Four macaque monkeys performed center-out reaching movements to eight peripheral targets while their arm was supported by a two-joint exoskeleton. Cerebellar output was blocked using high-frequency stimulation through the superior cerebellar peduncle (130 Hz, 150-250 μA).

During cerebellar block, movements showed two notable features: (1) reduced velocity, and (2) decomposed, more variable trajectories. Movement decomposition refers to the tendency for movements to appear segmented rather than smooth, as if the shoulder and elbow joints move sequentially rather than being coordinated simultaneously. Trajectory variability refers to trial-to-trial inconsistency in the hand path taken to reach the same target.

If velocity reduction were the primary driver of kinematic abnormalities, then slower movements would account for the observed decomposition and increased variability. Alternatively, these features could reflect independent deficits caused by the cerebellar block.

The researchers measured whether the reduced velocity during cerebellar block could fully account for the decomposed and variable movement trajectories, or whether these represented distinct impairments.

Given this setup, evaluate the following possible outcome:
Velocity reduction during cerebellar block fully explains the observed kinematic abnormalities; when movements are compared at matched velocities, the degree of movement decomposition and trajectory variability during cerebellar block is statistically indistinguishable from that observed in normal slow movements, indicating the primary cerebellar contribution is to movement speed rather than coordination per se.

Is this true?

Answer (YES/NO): NO